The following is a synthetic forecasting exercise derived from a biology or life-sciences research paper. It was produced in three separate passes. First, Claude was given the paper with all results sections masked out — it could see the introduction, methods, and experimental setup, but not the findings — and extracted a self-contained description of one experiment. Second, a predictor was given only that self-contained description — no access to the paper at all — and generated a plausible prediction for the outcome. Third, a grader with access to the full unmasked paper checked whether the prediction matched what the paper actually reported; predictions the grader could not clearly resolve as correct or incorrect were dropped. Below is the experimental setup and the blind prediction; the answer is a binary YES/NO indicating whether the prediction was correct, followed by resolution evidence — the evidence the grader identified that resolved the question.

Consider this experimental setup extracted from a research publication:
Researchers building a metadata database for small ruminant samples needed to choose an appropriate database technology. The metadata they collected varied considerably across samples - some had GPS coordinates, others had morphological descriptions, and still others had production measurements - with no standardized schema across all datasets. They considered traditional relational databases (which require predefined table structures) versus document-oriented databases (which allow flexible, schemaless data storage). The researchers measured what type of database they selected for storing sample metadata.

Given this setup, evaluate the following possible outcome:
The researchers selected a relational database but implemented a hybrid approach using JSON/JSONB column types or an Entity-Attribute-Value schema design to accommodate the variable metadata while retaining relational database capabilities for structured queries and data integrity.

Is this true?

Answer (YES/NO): NO